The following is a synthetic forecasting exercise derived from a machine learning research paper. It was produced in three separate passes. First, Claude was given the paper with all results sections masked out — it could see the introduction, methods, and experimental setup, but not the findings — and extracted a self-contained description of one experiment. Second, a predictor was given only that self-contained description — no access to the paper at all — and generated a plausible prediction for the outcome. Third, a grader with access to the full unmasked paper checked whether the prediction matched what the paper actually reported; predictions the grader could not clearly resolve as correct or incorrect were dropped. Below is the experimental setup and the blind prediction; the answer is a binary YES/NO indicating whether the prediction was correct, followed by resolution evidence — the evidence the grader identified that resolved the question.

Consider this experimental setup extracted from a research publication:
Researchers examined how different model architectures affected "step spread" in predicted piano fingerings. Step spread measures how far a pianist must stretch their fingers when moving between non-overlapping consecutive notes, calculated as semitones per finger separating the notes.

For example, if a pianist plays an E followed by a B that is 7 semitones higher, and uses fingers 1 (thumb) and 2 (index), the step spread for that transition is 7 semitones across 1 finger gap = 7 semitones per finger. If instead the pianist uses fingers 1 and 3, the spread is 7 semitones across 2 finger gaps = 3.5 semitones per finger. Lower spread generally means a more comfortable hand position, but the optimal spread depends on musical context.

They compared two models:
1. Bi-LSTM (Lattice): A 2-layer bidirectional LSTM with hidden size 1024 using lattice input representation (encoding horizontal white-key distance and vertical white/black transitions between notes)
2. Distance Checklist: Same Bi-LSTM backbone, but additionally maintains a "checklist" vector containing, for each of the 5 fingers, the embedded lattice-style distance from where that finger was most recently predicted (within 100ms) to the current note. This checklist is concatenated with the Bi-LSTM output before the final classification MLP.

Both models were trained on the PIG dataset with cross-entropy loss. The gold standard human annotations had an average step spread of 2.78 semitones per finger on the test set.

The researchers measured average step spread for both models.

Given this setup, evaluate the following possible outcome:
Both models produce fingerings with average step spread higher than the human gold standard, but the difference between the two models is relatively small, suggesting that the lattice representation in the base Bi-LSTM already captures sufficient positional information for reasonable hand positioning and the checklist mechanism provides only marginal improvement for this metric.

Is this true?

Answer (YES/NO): NO